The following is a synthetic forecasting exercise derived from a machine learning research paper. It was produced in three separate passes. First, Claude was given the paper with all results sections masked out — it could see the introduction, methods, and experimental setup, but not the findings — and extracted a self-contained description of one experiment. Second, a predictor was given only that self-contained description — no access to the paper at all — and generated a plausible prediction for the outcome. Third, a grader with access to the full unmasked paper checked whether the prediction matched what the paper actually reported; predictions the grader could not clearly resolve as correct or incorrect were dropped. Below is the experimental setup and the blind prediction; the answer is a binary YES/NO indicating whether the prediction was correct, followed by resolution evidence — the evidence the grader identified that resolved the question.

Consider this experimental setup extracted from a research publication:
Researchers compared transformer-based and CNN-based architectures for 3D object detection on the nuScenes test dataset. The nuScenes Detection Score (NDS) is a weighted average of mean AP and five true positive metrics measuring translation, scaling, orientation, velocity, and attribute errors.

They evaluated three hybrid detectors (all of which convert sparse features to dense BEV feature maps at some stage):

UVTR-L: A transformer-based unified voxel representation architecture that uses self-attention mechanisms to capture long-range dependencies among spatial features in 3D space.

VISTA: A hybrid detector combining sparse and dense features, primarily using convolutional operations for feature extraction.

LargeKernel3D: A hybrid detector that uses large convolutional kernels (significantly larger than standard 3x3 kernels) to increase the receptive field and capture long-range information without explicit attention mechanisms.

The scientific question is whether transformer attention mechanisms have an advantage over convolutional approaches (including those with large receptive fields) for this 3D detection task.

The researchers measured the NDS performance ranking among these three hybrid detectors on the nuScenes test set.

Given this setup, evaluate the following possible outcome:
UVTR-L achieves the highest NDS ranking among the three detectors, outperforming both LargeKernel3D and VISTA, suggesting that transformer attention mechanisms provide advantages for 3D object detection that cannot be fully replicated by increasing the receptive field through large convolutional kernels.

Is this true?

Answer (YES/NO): NO